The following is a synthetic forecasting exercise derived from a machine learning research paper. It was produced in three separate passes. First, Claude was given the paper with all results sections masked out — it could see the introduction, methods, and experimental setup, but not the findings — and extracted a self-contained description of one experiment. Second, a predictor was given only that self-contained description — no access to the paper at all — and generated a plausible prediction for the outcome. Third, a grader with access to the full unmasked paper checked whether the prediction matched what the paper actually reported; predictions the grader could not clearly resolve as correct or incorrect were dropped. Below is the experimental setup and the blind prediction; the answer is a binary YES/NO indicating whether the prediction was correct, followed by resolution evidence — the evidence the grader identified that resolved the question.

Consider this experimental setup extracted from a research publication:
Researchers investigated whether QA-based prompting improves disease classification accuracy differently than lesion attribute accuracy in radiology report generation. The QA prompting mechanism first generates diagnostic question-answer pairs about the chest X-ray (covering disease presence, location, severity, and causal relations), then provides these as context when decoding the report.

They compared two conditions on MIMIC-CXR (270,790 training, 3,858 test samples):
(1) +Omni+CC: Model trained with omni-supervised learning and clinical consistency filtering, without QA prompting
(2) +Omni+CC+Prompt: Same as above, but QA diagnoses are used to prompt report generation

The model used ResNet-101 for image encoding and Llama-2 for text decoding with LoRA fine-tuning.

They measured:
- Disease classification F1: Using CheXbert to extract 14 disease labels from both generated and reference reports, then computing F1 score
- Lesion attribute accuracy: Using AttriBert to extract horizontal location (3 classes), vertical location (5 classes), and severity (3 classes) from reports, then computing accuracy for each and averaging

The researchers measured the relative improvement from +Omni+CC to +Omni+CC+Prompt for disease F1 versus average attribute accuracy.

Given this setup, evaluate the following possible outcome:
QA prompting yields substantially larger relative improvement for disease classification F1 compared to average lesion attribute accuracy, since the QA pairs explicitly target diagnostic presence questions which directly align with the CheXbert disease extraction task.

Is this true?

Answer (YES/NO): YES